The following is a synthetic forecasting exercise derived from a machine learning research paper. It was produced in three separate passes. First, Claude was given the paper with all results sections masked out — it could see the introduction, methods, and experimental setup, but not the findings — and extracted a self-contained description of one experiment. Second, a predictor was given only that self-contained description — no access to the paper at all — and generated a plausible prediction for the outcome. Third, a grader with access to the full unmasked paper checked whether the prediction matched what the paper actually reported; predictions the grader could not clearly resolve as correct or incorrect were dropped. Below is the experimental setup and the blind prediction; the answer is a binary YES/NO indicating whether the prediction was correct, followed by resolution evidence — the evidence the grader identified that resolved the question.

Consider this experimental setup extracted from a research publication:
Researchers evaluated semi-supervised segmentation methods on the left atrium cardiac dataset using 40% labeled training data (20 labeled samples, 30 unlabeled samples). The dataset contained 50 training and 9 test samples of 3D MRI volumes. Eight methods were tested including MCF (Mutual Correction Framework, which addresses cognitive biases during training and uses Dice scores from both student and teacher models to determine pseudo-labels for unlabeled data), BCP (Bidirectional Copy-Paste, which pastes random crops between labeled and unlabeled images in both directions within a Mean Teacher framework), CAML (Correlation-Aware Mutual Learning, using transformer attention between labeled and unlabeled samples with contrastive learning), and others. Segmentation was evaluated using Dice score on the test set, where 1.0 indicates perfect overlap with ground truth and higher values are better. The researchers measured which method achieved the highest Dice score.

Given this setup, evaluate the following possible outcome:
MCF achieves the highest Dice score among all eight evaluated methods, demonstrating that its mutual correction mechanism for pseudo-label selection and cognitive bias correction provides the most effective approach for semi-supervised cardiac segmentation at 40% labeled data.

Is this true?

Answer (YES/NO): YES